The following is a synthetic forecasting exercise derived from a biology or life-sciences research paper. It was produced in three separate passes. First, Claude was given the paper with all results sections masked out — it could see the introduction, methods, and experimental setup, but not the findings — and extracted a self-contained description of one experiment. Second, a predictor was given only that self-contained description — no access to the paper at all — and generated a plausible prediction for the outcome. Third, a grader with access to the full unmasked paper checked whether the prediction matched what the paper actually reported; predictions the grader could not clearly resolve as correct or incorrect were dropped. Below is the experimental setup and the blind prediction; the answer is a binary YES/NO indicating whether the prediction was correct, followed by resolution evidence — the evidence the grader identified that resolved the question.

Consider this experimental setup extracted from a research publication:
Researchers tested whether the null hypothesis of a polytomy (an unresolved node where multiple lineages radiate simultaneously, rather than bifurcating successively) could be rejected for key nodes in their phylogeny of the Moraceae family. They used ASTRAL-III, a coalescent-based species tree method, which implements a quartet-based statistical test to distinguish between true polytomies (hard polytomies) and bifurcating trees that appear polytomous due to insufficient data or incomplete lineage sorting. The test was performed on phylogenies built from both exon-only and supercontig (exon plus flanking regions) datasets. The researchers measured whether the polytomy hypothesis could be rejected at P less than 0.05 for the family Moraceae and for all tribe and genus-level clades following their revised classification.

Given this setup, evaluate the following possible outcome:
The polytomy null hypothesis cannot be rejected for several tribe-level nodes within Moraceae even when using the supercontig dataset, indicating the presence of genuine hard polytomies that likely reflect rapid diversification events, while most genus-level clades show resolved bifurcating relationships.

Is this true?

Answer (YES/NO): NO